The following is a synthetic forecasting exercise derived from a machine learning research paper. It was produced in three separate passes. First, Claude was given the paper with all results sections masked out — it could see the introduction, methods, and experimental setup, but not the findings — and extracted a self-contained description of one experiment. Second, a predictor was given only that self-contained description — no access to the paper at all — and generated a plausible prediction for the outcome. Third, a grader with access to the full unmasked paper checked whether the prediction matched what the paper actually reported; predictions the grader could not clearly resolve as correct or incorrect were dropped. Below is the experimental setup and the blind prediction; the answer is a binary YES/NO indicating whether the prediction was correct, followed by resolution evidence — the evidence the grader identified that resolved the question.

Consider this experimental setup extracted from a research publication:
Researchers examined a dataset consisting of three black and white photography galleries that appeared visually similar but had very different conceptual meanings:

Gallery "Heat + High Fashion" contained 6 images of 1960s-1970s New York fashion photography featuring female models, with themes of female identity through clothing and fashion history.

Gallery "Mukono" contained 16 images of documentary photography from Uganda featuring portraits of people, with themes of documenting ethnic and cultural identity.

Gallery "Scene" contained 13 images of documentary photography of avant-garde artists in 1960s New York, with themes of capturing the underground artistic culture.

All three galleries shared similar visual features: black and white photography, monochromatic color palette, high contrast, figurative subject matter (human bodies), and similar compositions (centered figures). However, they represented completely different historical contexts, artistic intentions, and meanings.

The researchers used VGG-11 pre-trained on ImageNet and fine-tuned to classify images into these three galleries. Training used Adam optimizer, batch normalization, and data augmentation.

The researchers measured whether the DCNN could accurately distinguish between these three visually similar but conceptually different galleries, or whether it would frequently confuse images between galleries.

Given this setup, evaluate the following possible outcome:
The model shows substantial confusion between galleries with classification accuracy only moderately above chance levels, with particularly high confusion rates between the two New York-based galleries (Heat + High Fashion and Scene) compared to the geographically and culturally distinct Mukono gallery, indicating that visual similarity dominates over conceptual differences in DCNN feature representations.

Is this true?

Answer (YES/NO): NO